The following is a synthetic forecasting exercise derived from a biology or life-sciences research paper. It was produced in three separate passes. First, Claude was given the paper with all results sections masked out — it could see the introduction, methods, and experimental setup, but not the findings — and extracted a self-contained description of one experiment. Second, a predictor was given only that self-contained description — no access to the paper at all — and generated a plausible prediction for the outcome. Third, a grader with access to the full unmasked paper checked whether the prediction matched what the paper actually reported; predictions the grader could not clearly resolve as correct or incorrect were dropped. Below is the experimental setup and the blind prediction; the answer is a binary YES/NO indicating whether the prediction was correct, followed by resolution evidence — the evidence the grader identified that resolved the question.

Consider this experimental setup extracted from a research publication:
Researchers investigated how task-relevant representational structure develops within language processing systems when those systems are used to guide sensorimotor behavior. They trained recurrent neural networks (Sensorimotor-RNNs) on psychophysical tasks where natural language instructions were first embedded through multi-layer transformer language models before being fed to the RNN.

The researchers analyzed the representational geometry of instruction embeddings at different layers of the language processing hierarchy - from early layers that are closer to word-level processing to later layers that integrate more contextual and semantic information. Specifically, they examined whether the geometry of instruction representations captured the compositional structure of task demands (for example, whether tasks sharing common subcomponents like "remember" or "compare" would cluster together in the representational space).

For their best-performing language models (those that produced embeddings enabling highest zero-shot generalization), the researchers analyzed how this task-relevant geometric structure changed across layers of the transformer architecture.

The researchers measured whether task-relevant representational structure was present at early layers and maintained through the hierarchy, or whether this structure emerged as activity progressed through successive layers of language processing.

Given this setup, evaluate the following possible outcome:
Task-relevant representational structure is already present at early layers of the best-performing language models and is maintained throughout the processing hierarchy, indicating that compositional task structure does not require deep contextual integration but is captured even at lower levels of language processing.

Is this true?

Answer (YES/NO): NO